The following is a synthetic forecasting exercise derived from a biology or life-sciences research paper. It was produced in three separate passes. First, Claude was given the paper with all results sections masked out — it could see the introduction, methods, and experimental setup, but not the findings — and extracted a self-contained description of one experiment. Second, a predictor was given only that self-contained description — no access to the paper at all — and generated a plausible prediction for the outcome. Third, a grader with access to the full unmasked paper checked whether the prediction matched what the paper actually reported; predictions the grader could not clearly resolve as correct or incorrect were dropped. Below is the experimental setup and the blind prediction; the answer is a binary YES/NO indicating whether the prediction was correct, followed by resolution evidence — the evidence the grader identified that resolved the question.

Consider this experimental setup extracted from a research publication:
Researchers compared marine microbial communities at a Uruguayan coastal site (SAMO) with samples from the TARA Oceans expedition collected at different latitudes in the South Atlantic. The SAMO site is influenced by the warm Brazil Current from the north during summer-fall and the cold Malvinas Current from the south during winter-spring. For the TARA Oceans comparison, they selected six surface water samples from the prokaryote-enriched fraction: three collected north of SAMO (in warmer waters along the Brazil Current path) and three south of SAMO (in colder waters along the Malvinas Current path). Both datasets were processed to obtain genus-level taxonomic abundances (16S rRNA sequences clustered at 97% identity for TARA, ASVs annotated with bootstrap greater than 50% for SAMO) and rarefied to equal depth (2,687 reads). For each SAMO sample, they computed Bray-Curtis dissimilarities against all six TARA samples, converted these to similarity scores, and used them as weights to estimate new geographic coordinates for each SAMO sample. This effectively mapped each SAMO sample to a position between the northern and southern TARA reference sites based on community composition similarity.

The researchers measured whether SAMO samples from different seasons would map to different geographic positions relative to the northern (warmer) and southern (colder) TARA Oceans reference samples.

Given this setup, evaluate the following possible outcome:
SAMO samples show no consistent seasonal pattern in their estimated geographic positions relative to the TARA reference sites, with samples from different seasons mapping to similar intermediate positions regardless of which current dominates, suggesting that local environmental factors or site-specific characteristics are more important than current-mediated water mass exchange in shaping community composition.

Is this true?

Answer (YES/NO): NO